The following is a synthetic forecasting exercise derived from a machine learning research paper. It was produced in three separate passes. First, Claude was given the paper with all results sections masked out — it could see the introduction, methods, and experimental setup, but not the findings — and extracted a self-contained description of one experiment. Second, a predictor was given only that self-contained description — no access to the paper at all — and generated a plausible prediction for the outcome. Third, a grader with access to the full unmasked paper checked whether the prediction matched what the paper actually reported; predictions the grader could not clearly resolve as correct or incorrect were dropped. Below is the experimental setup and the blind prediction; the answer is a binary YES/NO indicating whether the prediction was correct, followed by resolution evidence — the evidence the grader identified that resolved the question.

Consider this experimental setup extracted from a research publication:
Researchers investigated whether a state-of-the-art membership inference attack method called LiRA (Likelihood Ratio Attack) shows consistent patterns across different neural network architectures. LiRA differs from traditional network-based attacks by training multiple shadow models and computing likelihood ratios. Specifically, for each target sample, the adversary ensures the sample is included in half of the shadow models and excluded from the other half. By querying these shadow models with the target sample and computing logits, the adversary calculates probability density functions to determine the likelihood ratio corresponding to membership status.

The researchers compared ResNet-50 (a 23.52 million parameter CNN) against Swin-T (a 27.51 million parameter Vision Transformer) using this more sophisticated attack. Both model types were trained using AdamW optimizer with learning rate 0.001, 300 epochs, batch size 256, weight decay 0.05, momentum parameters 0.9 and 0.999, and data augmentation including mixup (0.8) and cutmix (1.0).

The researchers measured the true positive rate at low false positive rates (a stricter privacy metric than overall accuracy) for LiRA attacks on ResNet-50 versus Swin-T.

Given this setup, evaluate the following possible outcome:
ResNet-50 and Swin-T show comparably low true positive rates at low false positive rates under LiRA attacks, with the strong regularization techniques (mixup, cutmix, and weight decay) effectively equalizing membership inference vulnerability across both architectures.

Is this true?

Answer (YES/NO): NO